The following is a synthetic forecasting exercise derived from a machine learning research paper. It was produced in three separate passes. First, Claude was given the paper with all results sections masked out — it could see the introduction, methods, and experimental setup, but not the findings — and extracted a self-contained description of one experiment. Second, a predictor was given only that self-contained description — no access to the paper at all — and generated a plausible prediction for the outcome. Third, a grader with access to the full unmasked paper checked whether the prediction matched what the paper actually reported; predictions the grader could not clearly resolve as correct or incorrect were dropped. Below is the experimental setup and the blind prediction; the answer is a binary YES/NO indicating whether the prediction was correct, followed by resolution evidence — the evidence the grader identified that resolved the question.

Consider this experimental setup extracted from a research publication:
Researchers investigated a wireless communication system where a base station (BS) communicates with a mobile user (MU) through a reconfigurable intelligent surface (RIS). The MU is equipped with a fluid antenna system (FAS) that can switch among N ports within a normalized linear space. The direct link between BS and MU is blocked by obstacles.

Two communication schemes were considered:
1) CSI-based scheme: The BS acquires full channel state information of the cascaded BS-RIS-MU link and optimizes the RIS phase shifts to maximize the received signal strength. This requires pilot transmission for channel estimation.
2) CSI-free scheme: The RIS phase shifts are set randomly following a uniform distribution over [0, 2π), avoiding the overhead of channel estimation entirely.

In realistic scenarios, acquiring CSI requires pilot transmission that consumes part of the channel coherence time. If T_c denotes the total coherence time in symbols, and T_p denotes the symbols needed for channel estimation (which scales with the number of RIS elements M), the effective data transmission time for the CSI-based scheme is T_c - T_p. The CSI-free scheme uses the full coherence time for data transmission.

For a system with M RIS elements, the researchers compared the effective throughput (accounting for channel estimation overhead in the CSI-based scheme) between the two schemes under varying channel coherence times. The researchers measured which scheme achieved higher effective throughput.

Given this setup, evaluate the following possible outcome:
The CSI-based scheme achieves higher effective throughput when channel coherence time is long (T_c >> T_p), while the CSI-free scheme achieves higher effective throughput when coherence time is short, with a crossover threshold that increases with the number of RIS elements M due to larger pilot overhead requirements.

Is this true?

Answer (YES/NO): YES